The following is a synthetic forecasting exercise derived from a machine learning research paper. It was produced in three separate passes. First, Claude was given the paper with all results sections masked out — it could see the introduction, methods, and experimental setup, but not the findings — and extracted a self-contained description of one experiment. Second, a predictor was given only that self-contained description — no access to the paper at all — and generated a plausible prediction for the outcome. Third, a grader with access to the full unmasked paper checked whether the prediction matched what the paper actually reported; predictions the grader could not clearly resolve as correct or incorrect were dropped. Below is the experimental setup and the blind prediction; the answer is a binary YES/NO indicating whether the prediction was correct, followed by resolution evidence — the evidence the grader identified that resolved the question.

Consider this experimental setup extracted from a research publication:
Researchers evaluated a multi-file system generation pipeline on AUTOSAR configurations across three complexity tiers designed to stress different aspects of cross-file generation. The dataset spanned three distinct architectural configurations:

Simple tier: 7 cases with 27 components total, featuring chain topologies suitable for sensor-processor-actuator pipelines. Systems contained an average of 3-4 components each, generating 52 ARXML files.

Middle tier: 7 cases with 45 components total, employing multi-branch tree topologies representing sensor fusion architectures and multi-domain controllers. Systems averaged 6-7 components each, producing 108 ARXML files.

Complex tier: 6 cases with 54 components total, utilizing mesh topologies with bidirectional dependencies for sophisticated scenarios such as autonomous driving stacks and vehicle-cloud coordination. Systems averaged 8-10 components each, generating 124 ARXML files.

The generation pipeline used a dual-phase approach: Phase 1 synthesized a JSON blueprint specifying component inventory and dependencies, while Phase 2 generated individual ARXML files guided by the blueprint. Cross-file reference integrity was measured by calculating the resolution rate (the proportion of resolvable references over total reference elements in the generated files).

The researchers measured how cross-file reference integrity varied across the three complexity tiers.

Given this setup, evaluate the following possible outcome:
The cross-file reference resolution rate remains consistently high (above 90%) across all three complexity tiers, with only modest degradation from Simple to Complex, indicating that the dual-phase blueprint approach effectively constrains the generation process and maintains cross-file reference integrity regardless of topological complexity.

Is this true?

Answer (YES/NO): NO